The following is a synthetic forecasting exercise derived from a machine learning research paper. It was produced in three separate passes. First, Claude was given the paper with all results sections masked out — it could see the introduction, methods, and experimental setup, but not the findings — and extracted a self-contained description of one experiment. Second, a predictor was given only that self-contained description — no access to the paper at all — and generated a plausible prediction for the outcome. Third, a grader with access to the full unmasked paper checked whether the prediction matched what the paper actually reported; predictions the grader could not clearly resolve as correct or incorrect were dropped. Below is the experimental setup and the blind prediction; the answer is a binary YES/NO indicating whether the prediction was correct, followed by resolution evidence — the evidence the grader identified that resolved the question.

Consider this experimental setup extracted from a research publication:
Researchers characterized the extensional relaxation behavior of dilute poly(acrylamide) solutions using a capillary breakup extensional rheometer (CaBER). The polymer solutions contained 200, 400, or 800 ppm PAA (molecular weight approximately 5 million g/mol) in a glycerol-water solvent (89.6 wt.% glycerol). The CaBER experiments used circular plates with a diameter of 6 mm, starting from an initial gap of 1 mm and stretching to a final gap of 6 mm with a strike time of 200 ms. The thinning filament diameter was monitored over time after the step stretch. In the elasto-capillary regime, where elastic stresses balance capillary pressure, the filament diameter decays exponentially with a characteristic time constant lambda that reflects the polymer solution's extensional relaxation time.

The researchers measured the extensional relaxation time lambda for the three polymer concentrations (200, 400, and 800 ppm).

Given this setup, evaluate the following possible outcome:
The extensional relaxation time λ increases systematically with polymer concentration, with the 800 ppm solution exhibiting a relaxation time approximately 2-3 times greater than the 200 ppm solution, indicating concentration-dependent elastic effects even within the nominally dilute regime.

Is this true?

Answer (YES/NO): YES